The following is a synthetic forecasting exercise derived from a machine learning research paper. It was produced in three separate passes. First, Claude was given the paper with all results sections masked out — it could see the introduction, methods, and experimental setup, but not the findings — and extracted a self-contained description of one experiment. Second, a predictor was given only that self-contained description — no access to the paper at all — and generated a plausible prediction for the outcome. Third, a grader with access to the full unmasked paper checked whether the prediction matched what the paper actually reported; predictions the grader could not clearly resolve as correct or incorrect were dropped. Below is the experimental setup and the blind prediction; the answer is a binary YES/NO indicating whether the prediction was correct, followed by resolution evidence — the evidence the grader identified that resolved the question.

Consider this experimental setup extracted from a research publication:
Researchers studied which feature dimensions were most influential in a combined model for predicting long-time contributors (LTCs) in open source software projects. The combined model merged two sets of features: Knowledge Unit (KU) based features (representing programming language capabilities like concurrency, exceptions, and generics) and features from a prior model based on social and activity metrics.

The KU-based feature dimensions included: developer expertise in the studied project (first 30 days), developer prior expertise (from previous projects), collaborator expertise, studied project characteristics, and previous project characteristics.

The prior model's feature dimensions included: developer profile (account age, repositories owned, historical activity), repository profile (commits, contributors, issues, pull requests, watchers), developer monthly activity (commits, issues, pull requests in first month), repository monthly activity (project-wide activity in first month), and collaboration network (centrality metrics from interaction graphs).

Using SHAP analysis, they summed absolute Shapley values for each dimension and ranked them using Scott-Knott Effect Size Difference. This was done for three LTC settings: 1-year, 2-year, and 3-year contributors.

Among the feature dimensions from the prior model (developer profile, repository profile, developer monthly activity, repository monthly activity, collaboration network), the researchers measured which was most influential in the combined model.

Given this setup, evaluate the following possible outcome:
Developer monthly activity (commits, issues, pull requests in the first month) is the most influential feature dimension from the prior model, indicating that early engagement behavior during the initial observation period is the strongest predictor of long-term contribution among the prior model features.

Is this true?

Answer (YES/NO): NO